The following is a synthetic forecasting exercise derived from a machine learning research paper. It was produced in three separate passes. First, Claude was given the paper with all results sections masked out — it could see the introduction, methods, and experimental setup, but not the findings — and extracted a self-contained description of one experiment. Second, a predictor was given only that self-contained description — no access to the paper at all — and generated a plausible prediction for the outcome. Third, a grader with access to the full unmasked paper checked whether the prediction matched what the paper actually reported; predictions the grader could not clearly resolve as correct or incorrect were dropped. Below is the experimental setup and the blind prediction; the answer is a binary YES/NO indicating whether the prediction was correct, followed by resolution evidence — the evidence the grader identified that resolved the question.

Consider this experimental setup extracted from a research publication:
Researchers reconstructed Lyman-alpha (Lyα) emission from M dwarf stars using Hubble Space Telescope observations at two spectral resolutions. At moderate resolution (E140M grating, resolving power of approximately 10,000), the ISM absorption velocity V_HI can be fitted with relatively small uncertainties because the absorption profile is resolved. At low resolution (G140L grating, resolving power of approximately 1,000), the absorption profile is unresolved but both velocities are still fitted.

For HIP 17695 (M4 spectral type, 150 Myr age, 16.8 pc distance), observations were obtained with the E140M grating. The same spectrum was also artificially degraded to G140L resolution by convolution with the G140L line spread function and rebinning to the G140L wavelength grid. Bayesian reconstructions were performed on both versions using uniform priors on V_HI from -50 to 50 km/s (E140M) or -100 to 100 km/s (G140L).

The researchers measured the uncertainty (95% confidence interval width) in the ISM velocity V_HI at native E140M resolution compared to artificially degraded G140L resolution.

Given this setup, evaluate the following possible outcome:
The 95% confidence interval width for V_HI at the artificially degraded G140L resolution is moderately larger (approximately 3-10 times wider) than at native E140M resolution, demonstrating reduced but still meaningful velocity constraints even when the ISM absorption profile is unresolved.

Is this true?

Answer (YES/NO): NO